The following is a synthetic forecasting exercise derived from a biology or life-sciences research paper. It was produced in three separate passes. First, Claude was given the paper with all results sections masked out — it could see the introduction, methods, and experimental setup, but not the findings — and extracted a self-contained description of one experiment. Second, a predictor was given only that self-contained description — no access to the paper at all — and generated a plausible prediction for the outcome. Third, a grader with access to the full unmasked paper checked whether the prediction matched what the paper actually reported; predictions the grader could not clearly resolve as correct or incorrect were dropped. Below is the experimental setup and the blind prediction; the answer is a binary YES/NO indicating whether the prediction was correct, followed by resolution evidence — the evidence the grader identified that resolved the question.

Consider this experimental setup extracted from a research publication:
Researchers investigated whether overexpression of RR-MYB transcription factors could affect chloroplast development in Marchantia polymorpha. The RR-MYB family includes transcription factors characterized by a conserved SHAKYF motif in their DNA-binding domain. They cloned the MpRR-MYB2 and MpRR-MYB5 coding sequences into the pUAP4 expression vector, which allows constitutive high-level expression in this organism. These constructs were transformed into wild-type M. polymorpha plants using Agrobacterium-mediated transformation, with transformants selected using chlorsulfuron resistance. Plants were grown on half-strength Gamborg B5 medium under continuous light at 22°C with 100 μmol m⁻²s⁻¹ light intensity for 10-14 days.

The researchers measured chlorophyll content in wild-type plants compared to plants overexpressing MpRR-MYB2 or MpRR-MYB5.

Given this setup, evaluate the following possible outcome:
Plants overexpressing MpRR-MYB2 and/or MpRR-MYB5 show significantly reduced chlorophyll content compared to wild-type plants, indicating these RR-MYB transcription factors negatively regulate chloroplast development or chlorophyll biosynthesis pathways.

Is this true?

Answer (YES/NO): NO